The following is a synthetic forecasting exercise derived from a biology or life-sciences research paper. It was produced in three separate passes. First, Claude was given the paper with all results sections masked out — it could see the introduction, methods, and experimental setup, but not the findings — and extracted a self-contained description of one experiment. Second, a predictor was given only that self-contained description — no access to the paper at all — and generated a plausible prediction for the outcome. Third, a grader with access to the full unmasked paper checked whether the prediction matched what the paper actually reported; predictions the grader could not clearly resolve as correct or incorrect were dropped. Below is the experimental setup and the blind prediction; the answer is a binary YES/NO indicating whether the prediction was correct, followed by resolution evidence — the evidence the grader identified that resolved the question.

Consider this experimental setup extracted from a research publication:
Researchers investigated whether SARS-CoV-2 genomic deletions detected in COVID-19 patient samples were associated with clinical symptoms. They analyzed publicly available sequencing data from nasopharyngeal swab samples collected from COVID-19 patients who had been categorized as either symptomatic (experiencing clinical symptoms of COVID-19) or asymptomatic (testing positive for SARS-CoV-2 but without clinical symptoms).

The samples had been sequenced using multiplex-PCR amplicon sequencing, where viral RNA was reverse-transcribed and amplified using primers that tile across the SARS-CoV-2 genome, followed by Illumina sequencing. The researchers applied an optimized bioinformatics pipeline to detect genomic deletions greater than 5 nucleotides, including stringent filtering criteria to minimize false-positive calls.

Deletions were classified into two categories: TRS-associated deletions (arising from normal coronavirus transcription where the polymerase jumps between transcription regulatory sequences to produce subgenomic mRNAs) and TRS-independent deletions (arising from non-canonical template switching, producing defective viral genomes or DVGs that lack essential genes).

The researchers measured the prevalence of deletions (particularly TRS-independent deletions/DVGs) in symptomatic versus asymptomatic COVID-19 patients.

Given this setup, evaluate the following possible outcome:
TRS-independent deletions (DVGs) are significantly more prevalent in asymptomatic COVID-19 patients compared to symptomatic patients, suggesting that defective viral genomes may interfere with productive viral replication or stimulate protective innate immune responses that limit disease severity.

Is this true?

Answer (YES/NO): NO